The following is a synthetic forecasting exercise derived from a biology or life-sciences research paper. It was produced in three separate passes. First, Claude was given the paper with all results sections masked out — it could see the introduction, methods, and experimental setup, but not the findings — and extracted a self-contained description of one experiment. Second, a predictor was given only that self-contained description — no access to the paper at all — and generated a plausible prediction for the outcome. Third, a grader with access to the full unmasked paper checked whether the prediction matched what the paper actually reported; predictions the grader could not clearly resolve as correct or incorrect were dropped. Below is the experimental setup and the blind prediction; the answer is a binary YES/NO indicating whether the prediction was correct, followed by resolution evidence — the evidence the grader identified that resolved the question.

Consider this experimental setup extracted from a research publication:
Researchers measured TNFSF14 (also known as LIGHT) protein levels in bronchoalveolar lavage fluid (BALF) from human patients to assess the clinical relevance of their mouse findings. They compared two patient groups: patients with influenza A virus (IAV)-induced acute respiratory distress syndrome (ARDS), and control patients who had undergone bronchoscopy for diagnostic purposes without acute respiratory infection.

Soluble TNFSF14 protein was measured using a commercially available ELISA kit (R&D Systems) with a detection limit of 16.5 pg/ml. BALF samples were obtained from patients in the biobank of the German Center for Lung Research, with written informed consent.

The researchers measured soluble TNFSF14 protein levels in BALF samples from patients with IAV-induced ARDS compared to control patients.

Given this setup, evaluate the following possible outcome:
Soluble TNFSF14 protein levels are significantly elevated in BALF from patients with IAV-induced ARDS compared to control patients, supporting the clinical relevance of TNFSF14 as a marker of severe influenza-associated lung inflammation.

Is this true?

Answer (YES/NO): YES